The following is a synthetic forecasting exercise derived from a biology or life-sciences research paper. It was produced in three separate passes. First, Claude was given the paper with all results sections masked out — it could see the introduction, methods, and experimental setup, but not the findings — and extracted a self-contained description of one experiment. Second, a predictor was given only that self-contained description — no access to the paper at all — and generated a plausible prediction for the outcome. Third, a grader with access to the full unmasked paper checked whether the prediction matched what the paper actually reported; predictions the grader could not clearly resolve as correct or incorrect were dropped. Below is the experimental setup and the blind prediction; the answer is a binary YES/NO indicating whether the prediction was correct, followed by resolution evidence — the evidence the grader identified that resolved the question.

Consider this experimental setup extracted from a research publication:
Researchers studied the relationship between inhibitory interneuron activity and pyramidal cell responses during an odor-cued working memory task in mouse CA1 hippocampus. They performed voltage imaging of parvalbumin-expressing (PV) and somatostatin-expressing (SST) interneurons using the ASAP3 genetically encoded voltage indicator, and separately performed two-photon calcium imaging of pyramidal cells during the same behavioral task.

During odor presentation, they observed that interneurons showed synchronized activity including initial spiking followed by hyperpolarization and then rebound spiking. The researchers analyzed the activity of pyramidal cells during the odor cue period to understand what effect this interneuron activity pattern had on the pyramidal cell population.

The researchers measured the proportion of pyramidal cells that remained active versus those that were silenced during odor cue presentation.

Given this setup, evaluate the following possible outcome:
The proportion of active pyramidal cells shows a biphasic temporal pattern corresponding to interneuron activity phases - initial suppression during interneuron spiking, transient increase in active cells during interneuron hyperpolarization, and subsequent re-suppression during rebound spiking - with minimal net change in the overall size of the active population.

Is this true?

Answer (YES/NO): NO